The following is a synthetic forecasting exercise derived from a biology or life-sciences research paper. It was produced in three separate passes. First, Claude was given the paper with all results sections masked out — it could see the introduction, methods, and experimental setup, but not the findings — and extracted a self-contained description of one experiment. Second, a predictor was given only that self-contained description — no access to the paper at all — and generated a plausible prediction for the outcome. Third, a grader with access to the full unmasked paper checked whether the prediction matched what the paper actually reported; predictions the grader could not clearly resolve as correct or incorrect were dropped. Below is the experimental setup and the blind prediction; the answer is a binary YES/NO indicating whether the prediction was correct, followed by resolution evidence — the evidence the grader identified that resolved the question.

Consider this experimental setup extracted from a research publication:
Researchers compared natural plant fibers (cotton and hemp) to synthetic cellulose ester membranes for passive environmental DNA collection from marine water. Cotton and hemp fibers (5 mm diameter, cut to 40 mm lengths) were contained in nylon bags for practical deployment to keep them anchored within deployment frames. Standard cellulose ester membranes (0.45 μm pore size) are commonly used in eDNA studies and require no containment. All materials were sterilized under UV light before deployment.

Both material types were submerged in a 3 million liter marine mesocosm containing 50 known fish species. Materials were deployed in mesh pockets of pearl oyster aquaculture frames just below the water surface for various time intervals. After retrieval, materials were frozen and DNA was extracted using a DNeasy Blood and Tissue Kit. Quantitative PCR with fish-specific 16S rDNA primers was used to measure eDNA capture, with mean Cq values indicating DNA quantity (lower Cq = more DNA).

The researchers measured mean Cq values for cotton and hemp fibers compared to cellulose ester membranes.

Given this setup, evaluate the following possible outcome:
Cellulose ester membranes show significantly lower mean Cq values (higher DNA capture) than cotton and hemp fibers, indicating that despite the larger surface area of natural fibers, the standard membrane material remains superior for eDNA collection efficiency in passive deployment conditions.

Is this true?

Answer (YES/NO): YES